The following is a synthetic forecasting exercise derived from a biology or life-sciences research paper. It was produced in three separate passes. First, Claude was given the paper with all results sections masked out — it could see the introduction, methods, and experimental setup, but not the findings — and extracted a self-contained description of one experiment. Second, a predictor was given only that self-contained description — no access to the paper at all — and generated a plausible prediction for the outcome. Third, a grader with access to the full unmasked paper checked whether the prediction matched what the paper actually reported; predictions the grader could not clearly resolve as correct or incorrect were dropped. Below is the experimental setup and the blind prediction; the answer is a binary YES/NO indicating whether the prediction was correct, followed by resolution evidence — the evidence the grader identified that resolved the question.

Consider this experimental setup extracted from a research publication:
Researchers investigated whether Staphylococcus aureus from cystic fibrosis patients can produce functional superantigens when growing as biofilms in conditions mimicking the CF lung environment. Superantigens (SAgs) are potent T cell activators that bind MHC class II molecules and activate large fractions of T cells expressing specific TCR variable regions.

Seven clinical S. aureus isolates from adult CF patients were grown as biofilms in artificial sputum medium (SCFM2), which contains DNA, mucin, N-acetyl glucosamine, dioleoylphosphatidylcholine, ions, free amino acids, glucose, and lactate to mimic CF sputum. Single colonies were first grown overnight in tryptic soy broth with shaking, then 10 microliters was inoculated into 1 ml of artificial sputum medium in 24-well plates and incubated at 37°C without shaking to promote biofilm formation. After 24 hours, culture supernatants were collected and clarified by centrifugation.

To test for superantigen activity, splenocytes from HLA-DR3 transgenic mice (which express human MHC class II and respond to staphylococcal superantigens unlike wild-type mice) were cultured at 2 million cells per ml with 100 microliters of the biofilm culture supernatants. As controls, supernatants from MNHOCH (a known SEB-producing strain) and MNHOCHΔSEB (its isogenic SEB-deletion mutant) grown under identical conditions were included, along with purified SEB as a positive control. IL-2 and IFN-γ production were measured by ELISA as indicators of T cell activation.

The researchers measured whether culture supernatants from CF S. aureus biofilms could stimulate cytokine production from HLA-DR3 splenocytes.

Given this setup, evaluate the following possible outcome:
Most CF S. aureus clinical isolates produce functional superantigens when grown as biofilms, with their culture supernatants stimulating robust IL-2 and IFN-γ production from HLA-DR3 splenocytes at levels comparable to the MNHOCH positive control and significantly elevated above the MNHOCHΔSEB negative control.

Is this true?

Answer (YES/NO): NO